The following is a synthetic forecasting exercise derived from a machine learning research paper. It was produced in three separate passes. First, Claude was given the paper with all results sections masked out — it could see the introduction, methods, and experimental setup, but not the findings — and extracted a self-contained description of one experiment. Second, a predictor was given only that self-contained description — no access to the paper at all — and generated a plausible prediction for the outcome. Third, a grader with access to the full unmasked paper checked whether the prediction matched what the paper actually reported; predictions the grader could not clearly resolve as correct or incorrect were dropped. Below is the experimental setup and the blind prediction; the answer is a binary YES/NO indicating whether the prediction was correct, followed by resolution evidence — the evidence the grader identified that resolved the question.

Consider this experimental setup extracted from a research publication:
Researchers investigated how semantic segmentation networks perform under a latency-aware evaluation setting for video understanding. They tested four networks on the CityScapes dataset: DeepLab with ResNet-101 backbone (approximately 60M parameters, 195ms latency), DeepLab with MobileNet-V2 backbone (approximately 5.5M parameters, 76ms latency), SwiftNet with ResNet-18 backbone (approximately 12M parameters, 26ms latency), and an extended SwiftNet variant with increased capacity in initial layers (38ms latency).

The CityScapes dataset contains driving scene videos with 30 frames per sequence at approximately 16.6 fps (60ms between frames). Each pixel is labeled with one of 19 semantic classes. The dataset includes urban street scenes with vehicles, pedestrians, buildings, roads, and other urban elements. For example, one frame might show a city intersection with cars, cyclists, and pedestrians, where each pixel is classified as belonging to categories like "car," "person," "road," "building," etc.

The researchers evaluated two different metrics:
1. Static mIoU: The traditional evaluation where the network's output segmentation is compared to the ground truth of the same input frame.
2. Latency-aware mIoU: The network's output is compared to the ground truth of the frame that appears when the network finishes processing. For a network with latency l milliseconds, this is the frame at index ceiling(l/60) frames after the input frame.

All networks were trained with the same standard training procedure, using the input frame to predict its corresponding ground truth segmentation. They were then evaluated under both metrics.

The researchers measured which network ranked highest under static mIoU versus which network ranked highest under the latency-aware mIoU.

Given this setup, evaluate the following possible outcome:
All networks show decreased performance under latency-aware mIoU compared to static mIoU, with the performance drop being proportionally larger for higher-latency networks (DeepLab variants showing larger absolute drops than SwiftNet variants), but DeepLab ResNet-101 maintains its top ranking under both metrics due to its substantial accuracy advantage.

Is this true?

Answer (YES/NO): NO